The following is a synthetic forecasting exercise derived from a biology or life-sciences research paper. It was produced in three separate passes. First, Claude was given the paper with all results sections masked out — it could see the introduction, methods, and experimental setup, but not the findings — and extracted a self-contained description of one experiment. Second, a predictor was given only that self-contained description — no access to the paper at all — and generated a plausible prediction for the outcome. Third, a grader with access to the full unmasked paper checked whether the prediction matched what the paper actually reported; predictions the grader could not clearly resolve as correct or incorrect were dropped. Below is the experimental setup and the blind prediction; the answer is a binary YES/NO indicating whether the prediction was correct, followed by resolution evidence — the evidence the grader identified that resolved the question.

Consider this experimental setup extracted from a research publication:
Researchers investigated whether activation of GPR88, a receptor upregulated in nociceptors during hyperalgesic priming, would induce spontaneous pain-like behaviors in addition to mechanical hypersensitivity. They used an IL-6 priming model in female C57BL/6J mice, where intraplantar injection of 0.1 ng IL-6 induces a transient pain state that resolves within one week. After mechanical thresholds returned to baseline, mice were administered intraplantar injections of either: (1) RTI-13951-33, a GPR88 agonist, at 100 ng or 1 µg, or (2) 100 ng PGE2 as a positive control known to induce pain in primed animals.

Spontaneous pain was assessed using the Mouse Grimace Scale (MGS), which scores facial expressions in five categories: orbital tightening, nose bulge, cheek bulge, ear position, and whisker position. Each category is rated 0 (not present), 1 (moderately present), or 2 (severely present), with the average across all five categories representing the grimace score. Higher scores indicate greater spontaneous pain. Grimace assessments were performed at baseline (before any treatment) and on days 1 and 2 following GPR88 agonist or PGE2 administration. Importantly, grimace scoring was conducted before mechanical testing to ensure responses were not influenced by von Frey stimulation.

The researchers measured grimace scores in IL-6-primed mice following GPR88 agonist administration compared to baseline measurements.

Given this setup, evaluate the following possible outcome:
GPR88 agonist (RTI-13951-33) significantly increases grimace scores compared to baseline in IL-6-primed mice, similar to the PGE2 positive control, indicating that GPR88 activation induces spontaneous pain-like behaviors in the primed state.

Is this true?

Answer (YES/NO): YES